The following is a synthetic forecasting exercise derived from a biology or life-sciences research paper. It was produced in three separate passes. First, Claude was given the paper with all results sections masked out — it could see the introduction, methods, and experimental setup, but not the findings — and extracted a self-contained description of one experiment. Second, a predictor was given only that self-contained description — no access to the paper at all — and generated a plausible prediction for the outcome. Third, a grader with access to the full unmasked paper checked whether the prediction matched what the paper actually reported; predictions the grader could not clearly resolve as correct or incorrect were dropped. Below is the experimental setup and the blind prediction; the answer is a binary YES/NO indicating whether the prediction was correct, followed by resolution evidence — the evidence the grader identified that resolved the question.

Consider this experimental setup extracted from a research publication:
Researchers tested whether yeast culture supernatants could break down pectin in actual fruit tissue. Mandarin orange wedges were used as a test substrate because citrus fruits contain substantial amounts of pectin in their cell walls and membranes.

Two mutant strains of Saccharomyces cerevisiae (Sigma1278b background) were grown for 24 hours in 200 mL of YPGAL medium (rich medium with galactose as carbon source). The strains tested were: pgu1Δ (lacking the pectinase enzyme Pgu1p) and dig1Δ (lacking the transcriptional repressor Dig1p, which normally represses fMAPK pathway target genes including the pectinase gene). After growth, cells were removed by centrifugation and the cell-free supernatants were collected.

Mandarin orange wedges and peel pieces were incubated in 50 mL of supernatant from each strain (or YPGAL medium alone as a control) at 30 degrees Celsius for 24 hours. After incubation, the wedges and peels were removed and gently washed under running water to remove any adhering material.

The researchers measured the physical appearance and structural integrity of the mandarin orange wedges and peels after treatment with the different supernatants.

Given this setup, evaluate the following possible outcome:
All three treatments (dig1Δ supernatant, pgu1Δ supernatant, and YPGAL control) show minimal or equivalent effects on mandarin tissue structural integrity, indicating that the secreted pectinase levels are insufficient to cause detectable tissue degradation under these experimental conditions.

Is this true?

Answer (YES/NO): NO